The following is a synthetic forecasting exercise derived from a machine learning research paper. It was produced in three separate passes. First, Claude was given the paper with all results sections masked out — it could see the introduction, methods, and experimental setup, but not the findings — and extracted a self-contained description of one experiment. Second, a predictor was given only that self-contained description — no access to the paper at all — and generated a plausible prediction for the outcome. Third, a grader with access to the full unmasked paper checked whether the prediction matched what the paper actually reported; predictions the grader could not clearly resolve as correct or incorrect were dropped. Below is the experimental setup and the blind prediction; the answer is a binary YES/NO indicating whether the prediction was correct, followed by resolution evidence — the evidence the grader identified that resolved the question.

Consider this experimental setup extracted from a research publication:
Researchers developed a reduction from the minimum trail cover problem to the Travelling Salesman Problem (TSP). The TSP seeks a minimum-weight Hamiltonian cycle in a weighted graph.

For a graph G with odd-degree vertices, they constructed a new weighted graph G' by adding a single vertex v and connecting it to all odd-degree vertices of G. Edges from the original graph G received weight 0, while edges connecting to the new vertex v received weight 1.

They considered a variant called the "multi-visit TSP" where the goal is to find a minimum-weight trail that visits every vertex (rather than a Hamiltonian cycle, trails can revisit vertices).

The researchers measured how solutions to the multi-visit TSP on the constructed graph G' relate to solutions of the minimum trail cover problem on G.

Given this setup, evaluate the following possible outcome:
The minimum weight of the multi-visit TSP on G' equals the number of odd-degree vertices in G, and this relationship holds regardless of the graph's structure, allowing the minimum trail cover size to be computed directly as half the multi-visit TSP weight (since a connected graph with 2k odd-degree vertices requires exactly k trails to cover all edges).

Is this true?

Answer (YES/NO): NO